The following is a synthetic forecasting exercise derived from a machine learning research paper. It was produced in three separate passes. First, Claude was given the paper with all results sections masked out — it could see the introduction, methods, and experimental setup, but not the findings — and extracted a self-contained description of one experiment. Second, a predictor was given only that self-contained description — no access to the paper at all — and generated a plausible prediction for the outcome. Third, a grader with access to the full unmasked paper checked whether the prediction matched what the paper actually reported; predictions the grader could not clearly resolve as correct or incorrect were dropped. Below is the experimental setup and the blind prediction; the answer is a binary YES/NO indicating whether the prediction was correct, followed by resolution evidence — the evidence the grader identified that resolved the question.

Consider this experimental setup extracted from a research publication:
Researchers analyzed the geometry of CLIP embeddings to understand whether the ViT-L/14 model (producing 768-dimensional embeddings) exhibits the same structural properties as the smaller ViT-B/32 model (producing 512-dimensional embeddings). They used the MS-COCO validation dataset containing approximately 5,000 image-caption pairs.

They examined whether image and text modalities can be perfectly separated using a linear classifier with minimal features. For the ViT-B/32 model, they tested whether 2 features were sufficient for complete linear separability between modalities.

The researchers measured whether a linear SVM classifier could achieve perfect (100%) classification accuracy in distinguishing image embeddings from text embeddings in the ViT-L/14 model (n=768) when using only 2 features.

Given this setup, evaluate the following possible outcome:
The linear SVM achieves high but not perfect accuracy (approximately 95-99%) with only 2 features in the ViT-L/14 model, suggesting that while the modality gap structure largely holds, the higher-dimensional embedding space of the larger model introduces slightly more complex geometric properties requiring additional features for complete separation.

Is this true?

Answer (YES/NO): NO